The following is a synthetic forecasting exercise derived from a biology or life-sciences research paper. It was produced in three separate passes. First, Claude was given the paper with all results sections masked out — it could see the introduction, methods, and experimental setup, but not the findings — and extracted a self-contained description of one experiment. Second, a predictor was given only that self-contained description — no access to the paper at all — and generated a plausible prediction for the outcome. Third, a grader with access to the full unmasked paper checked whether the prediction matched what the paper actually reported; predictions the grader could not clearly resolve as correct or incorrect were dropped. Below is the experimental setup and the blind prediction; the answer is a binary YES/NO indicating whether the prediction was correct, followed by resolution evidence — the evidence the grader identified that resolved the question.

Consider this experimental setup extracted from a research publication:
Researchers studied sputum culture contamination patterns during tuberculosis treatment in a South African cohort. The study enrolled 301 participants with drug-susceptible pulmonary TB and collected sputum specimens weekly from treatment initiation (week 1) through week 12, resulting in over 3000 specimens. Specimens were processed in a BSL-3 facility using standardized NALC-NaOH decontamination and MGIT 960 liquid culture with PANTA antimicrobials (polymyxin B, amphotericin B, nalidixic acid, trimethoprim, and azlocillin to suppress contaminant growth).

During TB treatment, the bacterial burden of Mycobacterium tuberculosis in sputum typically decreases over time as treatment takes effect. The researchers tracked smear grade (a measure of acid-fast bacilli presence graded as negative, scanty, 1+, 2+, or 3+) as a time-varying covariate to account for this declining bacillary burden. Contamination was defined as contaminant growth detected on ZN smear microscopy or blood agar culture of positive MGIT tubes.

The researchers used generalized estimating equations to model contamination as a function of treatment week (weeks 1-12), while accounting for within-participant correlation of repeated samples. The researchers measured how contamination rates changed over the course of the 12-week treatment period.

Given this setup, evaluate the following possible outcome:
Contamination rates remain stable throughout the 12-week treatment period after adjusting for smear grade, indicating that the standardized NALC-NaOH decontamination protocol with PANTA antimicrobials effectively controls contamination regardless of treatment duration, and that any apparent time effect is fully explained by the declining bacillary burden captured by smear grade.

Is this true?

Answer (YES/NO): NO